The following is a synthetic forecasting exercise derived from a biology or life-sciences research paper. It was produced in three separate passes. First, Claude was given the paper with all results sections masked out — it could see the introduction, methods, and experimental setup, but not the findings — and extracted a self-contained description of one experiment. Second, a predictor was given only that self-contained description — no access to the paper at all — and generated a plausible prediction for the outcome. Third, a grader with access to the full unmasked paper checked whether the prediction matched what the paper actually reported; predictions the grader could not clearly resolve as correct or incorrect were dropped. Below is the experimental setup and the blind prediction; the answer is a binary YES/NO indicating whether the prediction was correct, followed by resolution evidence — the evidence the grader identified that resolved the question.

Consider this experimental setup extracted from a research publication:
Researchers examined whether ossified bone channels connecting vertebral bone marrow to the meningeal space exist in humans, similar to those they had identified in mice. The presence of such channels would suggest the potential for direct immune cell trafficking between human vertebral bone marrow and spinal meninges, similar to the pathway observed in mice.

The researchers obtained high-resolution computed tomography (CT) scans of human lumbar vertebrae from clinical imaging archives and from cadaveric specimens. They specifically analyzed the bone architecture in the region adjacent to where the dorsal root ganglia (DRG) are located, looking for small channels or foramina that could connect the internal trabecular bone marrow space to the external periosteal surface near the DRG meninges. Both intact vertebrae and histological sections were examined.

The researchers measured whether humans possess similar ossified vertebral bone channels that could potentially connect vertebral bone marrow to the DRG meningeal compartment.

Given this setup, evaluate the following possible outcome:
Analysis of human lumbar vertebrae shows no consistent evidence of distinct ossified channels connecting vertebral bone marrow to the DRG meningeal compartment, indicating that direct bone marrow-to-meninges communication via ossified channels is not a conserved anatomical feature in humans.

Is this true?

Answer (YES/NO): NO